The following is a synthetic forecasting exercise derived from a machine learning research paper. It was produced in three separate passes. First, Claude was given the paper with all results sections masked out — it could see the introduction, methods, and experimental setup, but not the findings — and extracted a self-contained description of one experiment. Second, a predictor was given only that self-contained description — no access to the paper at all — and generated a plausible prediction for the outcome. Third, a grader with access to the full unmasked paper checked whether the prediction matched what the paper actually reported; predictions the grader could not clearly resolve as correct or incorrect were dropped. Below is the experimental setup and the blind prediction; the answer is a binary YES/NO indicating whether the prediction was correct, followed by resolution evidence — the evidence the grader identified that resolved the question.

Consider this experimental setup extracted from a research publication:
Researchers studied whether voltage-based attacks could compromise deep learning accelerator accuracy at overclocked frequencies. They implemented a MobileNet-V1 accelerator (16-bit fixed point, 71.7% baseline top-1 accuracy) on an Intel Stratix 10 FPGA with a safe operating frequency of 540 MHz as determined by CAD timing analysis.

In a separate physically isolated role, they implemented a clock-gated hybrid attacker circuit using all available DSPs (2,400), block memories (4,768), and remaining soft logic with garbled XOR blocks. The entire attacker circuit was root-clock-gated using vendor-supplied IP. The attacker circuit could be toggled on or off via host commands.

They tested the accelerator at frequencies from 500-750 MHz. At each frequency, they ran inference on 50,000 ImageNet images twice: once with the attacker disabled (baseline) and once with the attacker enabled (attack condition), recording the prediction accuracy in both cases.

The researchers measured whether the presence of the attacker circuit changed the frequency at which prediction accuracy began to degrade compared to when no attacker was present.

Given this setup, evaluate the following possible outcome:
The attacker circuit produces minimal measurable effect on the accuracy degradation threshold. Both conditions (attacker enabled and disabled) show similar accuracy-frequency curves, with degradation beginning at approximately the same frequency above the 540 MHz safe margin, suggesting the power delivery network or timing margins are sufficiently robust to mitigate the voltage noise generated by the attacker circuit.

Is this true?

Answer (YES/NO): NO